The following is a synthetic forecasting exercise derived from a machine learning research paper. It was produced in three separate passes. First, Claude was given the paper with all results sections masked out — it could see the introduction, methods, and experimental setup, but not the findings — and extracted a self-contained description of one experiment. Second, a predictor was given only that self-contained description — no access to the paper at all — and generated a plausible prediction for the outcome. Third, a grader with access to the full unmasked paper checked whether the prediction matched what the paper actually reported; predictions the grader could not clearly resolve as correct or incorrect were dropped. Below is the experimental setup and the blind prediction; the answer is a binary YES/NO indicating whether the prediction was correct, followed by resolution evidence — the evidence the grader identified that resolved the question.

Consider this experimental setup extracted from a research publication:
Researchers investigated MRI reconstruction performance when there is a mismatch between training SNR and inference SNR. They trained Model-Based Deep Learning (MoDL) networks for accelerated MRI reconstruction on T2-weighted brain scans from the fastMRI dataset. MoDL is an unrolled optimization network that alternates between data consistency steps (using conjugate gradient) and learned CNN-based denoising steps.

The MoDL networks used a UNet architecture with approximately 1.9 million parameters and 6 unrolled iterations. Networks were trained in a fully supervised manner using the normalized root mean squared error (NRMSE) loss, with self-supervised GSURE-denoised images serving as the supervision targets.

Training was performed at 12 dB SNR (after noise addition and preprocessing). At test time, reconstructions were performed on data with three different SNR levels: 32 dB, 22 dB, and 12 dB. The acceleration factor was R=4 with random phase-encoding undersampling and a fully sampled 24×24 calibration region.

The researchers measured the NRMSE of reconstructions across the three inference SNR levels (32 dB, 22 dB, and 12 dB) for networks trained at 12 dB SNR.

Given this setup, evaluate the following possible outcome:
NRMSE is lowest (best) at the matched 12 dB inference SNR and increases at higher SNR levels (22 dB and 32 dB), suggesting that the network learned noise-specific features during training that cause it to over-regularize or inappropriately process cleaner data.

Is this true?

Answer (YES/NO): NO